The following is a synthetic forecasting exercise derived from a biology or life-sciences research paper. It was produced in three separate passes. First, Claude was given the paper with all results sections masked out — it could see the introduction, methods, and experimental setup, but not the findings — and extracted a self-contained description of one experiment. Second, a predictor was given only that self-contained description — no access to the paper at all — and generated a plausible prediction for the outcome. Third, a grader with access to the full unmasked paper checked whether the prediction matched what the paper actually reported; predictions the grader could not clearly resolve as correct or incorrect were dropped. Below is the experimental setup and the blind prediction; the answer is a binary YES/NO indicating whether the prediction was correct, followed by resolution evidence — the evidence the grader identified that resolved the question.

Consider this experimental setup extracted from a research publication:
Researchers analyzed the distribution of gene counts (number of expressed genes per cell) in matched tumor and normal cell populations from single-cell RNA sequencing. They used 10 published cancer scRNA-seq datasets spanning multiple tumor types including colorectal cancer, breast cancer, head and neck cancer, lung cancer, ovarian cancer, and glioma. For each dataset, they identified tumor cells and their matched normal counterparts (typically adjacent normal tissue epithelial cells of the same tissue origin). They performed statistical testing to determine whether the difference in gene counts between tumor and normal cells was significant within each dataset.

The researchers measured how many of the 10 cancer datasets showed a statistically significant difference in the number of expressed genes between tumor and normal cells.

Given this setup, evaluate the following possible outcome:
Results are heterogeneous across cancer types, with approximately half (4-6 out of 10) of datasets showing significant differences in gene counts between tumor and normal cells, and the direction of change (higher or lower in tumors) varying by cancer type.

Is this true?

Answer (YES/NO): NO